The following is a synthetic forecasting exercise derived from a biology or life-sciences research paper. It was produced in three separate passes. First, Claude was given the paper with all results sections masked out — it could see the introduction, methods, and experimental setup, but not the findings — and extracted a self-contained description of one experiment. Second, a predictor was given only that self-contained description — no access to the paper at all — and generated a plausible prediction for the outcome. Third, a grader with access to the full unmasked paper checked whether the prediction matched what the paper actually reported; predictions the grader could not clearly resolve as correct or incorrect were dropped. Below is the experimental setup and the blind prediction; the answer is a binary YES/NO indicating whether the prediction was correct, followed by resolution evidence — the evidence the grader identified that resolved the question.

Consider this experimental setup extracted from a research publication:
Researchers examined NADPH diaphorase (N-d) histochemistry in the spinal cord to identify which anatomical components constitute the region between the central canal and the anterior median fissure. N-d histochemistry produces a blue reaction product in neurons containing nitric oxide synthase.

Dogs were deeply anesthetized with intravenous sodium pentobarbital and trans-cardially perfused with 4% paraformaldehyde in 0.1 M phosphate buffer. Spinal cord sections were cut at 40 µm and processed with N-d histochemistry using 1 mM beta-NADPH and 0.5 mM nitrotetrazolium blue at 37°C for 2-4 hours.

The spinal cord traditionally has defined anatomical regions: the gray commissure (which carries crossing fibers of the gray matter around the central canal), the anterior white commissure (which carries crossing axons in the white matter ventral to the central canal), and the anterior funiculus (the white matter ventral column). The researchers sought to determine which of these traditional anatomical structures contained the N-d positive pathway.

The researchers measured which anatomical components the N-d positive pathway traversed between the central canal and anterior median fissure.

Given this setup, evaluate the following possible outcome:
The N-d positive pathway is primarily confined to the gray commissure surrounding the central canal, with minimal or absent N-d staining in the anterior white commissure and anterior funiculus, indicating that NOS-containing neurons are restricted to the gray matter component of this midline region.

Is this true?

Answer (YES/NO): NO